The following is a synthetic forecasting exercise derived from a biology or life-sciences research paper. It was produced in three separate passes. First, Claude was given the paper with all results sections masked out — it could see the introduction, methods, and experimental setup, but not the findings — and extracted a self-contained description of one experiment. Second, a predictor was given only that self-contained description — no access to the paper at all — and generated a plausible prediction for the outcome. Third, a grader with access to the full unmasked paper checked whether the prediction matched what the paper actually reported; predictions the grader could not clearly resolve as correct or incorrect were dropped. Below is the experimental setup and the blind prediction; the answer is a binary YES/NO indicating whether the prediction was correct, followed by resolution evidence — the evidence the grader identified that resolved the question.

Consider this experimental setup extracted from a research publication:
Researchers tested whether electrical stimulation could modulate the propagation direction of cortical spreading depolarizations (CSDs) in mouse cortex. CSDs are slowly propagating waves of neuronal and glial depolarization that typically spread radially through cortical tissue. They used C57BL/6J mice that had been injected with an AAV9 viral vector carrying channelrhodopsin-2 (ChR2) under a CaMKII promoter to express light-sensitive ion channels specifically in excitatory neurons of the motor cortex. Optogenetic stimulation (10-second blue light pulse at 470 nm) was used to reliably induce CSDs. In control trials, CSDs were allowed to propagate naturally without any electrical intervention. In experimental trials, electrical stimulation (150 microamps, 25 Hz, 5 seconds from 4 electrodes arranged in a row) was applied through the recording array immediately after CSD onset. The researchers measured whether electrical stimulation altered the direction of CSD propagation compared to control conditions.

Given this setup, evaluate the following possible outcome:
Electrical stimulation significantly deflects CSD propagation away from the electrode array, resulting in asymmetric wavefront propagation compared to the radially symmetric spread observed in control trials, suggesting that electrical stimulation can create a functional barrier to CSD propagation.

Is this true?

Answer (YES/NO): NO